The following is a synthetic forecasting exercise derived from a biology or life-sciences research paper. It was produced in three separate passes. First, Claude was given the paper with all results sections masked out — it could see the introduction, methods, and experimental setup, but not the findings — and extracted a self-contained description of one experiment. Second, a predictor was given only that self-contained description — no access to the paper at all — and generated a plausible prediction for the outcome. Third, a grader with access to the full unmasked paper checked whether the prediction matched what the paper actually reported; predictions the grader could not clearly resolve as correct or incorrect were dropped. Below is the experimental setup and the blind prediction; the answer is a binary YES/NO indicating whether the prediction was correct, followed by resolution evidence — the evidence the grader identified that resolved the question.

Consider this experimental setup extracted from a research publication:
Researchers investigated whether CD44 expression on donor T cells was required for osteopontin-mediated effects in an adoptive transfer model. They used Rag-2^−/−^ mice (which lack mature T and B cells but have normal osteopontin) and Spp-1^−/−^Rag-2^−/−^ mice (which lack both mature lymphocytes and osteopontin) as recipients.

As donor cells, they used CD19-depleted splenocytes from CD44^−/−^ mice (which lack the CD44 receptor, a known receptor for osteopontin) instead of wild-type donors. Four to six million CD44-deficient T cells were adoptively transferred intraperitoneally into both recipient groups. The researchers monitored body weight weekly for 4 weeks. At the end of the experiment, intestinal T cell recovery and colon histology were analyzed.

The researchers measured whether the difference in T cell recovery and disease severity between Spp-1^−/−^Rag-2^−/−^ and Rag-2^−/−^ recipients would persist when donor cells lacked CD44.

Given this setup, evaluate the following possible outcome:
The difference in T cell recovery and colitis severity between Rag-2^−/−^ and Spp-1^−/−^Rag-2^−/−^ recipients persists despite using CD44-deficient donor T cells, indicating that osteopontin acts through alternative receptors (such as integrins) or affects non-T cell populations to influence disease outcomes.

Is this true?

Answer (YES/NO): NO